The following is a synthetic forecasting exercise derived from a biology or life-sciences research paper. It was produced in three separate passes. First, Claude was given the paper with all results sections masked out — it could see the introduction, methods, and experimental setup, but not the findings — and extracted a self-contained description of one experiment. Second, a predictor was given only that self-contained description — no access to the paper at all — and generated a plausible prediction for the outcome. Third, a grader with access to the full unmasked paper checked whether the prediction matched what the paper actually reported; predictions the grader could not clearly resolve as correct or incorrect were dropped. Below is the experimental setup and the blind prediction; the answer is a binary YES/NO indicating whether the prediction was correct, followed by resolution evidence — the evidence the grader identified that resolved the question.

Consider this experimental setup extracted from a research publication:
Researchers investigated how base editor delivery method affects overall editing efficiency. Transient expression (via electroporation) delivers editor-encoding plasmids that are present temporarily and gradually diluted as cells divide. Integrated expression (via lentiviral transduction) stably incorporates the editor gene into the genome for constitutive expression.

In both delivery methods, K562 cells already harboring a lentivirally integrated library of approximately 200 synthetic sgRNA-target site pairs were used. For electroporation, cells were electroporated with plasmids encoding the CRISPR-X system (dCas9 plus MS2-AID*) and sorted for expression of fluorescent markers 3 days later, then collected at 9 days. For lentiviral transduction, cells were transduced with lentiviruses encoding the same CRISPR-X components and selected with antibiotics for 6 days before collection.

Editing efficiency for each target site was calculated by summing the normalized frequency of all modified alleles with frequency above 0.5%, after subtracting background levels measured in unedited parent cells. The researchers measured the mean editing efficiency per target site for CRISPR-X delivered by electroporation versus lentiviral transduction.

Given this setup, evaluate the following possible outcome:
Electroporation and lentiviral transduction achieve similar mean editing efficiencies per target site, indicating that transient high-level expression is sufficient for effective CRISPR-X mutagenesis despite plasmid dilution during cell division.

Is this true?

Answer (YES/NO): NO